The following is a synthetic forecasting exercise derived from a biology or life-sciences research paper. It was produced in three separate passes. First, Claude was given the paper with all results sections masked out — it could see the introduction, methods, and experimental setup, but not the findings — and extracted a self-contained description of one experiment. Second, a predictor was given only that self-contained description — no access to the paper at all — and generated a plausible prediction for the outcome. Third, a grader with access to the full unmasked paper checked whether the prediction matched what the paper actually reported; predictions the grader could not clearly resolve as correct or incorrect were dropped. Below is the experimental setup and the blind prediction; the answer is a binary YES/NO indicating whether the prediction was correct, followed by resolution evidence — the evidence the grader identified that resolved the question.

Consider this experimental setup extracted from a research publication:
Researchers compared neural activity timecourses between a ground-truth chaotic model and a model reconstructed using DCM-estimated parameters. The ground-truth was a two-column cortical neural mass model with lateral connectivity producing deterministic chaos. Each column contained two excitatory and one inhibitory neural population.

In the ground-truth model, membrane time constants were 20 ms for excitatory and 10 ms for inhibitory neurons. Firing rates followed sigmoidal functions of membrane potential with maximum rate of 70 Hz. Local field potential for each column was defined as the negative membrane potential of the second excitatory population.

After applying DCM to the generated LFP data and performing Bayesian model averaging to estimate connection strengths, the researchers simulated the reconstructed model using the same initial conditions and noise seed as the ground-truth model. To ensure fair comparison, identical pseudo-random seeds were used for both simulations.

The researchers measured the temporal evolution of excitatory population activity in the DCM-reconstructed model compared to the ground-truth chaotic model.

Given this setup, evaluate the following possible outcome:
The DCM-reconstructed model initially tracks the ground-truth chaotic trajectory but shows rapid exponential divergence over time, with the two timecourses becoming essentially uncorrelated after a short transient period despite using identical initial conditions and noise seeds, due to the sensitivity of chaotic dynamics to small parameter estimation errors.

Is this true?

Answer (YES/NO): NO